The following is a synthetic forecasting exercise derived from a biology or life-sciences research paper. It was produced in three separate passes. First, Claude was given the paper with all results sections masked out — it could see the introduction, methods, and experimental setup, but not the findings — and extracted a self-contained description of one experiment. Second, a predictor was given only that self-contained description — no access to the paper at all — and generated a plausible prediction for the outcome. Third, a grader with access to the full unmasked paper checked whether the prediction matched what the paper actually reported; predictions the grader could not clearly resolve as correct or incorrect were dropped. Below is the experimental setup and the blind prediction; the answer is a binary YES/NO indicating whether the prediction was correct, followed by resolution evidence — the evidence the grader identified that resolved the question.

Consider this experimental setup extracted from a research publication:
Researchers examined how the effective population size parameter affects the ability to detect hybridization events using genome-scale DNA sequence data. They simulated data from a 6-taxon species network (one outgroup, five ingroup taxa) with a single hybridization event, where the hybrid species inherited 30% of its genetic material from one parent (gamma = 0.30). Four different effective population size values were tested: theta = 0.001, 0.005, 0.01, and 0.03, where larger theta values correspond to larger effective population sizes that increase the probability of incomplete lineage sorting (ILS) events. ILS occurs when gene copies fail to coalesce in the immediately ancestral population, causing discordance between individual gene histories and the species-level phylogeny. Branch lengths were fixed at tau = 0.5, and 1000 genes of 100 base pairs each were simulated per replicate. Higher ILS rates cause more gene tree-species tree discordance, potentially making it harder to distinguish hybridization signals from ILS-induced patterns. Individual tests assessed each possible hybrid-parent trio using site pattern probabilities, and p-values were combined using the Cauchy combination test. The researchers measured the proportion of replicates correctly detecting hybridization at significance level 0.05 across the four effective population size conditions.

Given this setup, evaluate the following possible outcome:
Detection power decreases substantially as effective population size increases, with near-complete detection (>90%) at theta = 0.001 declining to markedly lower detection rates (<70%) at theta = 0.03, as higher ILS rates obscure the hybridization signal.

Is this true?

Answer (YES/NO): NO